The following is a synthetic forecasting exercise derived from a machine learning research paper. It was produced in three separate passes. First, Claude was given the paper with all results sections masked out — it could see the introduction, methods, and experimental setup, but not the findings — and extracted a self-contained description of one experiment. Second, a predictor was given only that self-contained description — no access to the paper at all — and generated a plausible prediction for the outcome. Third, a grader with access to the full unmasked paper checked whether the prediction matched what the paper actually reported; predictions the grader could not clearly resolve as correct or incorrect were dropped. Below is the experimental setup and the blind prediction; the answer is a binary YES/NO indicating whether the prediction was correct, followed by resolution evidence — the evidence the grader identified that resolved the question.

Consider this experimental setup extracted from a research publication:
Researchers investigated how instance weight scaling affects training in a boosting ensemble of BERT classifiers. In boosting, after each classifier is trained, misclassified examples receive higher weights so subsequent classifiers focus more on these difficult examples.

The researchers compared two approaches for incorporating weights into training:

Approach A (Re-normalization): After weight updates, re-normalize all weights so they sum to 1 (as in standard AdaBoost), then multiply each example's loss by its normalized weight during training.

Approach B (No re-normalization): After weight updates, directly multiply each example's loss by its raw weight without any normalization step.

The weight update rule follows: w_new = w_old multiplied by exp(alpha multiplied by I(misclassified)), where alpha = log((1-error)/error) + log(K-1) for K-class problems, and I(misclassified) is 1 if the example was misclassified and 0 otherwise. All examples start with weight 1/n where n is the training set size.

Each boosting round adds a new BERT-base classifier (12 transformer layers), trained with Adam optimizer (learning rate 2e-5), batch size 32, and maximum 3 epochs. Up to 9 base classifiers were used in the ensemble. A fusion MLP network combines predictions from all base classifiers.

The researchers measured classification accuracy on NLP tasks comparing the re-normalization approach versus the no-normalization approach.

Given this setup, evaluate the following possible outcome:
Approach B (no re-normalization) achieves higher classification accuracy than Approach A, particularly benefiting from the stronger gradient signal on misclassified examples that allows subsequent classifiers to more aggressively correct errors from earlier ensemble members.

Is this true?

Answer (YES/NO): YES